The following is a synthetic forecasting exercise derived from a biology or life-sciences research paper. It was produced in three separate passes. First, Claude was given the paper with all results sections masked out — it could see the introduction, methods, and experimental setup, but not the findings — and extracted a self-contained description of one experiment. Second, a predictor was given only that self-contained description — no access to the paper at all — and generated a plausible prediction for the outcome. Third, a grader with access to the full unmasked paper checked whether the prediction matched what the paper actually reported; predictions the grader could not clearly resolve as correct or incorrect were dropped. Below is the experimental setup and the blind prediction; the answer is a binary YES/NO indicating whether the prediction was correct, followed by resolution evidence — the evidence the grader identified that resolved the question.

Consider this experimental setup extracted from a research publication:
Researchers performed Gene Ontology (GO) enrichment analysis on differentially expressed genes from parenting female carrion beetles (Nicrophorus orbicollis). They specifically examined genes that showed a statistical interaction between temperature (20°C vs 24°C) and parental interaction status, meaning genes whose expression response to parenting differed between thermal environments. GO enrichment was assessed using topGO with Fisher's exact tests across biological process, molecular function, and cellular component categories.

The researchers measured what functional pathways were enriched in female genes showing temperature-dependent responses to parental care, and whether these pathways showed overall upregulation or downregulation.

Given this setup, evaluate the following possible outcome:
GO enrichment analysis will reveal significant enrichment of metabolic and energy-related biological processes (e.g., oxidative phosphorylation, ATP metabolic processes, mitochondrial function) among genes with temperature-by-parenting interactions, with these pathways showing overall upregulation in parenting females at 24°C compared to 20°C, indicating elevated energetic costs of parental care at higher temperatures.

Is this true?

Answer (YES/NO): NO